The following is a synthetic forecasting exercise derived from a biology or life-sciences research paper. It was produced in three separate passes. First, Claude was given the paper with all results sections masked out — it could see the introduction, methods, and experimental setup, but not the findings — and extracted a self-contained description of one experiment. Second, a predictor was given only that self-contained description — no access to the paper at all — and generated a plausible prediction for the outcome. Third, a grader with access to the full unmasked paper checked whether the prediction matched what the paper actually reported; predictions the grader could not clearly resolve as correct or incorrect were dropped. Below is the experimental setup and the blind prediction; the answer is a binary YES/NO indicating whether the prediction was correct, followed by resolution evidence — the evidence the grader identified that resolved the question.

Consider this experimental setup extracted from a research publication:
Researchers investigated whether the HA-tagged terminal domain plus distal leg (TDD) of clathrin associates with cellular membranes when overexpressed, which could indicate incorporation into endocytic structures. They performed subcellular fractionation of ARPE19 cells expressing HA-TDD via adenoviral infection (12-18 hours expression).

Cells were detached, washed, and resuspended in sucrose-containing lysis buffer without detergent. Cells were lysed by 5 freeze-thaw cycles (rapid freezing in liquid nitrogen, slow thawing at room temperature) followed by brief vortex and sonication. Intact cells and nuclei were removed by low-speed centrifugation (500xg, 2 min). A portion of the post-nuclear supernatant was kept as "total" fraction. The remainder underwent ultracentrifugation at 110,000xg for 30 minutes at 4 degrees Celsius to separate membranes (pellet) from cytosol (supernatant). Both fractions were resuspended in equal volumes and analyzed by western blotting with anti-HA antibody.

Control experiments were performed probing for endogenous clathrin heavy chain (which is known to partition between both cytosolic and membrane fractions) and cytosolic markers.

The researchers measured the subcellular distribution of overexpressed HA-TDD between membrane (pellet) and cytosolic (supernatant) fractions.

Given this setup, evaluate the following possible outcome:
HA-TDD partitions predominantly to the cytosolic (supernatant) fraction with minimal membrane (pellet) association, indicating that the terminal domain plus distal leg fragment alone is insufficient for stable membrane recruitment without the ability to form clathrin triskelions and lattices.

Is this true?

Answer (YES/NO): NO